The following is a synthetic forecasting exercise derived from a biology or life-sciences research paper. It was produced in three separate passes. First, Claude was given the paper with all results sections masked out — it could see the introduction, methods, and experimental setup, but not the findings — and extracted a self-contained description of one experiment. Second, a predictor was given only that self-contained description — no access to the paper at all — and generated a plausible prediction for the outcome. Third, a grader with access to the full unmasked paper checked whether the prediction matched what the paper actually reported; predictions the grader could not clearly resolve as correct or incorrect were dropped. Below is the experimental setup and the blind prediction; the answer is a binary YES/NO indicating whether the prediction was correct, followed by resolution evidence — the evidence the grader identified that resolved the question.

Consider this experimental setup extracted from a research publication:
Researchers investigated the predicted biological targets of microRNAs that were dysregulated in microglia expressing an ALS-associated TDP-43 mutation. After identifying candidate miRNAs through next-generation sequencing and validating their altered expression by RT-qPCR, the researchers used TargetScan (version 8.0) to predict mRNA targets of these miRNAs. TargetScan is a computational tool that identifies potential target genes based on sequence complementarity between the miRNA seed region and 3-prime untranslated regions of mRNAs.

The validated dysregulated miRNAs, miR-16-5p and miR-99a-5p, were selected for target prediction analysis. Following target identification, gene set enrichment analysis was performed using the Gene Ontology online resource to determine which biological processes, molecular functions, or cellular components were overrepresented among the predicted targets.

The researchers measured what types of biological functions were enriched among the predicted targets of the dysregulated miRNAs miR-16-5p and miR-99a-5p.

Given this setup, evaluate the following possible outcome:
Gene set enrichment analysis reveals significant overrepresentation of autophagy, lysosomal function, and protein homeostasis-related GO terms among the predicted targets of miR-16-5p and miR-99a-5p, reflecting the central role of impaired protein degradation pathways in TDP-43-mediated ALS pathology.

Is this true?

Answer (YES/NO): NO